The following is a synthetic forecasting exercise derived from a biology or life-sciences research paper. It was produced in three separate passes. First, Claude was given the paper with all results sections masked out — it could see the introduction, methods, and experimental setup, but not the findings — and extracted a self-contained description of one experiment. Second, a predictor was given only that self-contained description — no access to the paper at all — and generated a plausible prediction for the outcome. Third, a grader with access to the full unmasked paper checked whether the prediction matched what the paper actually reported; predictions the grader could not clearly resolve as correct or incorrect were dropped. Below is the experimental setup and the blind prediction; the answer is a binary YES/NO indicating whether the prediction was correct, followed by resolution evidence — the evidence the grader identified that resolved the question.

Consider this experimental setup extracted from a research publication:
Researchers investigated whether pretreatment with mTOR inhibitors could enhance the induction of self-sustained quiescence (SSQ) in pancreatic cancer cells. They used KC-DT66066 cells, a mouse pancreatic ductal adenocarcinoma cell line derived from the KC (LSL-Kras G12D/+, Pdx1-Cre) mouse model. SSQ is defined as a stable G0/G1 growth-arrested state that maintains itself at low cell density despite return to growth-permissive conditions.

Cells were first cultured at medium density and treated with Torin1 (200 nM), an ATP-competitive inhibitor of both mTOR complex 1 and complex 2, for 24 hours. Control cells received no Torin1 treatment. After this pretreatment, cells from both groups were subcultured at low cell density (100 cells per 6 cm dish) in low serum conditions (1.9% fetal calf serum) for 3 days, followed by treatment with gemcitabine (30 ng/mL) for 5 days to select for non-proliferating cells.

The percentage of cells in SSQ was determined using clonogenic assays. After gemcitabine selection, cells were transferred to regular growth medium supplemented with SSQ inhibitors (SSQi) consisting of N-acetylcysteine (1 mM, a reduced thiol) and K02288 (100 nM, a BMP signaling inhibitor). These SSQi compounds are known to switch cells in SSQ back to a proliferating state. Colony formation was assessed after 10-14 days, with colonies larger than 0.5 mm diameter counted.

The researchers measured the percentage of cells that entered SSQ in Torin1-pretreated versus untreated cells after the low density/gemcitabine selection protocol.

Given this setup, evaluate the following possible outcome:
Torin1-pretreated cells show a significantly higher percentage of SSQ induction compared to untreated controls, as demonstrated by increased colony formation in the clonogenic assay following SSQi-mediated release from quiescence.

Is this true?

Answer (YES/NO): YES